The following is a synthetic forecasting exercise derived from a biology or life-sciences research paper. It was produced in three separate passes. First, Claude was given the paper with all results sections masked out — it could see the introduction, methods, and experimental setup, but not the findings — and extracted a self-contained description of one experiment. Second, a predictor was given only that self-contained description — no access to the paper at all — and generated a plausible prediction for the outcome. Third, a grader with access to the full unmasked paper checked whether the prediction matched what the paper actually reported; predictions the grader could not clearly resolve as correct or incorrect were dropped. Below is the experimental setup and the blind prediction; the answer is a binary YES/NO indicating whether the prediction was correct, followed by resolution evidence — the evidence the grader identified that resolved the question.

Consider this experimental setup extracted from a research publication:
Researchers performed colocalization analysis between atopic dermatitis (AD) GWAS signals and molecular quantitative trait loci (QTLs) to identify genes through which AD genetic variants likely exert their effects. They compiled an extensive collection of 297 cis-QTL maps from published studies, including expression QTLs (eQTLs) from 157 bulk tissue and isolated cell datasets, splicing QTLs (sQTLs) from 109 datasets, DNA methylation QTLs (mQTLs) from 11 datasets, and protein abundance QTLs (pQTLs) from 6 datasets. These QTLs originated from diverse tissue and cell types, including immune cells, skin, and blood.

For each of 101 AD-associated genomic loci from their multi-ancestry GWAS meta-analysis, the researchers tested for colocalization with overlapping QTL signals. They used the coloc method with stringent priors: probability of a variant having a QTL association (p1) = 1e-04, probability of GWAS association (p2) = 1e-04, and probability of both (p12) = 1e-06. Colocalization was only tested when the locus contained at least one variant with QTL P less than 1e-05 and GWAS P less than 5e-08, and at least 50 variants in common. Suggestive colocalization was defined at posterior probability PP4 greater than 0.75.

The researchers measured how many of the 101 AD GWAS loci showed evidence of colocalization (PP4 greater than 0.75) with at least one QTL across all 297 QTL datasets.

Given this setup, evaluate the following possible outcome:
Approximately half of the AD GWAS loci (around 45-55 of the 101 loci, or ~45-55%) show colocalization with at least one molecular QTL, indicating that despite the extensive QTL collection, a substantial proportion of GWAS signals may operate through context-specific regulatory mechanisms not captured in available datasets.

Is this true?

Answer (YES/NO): NO